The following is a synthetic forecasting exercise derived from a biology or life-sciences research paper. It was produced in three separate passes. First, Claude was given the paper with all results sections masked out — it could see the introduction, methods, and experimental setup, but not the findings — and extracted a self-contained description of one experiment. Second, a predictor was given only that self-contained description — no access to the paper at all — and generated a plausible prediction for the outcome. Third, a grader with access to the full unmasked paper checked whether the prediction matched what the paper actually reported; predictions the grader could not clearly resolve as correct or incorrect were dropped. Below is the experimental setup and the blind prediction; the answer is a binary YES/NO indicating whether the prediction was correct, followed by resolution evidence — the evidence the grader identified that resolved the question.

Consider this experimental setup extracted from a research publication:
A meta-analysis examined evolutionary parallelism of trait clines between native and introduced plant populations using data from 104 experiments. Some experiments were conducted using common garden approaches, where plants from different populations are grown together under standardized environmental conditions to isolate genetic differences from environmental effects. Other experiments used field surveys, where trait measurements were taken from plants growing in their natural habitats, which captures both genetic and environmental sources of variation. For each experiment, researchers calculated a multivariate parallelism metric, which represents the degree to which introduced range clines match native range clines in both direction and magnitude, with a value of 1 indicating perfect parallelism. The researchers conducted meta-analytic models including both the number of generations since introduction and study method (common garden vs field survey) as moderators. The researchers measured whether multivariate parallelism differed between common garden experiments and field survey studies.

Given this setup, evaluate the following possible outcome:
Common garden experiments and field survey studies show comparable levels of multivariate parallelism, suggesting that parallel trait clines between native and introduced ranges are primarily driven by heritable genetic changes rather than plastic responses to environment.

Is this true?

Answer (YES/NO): NO